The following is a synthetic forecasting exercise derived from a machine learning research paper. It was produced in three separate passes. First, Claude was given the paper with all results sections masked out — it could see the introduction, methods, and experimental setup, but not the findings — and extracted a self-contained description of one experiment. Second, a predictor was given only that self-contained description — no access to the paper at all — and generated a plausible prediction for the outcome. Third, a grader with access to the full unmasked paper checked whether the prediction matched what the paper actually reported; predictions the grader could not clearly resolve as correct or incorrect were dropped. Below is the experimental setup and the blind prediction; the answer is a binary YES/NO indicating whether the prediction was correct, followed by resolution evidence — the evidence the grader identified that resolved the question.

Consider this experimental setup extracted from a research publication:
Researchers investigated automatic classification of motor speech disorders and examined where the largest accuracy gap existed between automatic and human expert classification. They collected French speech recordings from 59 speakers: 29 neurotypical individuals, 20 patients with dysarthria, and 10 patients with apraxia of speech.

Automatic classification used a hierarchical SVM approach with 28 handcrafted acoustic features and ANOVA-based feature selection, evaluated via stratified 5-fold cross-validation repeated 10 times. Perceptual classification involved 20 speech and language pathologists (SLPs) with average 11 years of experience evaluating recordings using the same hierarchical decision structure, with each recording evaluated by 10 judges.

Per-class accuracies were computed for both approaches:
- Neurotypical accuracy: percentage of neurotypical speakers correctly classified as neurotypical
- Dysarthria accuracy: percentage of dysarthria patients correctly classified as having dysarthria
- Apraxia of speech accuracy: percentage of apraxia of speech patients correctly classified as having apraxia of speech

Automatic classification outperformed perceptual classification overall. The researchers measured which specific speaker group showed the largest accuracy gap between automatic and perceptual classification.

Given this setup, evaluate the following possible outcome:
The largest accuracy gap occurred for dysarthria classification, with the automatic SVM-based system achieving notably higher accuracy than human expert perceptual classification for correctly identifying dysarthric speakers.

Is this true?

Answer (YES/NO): NO